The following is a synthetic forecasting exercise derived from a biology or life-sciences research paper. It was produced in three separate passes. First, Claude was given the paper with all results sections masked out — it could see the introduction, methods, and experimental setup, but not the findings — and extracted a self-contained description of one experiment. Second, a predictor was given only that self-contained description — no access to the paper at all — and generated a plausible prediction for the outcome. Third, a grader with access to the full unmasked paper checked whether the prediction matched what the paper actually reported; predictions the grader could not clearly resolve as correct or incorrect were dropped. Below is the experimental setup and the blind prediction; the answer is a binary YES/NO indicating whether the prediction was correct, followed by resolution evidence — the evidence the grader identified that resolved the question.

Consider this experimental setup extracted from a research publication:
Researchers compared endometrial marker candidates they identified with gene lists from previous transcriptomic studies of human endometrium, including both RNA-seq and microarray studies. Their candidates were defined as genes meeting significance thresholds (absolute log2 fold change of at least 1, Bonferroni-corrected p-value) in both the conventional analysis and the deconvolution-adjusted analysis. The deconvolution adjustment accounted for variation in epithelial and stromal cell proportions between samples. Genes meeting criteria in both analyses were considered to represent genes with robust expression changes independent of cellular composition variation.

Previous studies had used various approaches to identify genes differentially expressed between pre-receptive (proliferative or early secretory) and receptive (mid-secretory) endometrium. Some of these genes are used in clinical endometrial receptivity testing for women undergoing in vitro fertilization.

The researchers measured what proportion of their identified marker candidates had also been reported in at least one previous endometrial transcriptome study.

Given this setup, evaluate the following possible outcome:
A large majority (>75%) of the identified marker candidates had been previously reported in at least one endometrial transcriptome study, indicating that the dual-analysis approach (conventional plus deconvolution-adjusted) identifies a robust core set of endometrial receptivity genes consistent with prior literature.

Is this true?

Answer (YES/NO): NO